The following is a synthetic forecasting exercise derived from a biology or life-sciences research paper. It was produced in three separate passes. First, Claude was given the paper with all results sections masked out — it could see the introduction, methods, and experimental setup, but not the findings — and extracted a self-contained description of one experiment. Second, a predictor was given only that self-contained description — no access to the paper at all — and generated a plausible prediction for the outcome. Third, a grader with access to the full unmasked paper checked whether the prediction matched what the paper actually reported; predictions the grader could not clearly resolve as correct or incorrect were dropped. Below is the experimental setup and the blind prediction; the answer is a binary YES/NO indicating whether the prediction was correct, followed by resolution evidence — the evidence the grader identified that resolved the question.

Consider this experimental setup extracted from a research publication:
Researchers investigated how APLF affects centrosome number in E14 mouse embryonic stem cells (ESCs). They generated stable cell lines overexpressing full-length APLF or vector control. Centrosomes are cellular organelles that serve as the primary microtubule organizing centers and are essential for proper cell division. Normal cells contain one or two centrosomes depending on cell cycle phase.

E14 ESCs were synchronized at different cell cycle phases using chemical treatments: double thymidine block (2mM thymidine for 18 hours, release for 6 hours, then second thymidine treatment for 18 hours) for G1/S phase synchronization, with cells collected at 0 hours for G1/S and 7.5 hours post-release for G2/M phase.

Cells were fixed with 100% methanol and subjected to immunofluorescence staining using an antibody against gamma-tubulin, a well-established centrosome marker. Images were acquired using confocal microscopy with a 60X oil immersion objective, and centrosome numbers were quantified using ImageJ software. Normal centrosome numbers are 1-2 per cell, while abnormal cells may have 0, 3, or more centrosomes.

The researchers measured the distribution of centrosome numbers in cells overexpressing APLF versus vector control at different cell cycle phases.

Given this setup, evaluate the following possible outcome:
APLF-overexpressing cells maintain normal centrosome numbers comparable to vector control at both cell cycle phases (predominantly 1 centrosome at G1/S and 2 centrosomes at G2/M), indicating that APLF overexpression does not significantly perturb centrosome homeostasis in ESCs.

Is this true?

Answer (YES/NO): NO